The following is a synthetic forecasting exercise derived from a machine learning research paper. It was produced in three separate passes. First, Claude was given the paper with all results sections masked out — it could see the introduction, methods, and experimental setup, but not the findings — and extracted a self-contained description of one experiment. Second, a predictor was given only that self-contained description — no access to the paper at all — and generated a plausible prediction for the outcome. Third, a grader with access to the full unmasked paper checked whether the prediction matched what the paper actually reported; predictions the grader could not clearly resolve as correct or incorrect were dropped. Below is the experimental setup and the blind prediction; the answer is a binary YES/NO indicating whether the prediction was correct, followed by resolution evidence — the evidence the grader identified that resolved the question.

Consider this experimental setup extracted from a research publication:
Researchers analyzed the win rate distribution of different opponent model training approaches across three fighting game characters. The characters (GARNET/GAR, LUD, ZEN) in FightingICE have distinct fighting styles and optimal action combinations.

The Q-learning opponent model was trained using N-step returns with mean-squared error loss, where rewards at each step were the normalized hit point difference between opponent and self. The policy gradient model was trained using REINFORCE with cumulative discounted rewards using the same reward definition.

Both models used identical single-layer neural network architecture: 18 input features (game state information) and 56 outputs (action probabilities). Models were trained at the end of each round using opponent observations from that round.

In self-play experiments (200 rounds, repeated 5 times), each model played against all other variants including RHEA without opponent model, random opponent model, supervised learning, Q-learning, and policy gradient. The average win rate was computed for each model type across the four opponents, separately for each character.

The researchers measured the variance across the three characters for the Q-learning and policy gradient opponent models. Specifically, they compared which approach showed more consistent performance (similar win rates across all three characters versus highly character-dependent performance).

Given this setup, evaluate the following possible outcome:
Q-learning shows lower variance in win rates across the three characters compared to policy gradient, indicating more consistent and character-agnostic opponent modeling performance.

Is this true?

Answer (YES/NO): NO